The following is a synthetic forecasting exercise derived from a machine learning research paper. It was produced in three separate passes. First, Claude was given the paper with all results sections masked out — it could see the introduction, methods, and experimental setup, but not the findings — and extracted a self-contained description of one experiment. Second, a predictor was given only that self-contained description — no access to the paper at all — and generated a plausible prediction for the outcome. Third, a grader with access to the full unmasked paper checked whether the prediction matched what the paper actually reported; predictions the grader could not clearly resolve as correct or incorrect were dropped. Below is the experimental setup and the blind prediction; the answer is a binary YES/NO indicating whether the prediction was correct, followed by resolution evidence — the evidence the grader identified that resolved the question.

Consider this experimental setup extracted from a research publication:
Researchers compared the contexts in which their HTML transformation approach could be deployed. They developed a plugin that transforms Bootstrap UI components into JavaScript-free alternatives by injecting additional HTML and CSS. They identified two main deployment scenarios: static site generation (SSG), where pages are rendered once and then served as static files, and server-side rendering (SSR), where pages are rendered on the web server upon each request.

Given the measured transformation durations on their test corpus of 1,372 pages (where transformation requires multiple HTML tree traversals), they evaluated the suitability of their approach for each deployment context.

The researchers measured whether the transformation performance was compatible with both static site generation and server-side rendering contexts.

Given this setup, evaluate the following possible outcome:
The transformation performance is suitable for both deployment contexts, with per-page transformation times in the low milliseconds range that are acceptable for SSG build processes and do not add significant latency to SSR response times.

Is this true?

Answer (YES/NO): NO